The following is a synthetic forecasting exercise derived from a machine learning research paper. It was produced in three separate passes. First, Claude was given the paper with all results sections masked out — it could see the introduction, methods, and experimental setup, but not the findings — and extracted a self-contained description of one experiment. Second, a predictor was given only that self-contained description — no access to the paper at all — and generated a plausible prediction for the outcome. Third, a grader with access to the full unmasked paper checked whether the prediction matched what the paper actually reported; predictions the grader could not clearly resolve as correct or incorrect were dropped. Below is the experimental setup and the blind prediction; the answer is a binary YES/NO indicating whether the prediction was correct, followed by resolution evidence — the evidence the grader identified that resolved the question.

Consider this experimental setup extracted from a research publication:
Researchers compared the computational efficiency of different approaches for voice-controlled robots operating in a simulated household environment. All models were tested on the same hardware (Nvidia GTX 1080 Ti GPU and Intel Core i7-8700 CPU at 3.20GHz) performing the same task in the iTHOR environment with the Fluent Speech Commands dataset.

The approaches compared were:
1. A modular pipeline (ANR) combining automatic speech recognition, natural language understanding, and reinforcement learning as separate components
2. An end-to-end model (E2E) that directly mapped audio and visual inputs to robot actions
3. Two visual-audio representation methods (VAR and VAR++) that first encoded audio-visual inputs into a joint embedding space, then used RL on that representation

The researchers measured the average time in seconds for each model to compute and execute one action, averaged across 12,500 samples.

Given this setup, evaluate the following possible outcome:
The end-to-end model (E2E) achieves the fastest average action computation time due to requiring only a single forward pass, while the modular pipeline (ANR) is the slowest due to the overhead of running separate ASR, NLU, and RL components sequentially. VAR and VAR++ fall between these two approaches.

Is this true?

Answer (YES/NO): YES